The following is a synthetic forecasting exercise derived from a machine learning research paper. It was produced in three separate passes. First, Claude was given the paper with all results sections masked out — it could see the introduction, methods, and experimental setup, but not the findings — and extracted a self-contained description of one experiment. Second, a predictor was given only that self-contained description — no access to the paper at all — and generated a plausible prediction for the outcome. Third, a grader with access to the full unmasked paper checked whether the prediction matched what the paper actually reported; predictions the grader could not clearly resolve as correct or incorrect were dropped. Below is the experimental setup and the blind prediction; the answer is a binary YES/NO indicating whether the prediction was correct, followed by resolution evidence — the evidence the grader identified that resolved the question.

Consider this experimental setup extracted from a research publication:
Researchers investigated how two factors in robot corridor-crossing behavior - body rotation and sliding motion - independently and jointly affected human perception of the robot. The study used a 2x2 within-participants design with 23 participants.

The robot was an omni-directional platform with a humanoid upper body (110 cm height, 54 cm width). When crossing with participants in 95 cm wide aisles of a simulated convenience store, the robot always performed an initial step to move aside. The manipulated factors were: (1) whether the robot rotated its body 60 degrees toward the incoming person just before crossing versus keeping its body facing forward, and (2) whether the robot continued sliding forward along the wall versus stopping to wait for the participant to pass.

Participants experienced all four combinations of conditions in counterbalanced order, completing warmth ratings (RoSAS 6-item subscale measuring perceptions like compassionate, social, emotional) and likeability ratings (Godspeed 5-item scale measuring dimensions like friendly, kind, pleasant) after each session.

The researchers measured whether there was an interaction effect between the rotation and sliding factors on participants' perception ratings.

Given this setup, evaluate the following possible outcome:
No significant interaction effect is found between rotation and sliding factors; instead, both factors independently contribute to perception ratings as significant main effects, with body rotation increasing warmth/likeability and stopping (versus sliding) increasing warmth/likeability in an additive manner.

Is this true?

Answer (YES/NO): NO